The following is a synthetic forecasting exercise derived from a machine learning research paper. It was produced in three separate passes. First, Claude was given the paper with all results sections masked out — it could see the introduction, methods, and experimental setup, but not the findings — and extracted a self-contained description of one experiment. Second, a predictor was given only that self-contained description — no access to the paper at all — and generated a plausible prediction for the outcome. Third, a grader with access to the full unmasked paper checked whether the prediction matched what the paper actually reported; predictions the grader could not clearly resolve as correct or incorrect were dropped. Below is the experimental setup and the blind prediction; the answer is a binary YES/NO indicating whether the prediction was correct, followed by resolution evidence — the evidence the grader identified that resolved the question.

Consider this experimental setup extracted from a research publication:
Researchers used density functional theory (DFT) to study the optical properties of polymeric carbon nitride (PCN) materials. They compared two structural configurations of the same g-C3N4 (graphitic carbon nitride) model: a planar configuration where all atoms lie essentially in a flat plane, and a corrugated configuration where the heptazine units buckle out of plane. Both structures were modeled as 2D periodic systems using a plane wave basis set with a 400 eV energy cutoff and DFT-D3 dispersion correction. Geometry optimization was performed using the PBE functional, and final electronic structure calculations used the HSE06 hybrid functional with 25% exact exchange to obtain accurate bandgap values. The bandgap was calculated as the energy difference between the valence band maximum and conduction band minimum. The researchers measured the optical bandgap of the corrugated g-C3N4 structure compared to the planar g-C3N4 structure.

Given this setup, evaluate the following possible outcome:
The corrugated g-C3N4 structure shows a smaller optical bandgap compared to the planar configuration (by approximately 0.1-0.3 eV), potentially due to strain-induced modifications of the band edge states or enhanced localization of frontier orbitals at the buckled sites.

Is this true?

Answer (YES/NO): NO